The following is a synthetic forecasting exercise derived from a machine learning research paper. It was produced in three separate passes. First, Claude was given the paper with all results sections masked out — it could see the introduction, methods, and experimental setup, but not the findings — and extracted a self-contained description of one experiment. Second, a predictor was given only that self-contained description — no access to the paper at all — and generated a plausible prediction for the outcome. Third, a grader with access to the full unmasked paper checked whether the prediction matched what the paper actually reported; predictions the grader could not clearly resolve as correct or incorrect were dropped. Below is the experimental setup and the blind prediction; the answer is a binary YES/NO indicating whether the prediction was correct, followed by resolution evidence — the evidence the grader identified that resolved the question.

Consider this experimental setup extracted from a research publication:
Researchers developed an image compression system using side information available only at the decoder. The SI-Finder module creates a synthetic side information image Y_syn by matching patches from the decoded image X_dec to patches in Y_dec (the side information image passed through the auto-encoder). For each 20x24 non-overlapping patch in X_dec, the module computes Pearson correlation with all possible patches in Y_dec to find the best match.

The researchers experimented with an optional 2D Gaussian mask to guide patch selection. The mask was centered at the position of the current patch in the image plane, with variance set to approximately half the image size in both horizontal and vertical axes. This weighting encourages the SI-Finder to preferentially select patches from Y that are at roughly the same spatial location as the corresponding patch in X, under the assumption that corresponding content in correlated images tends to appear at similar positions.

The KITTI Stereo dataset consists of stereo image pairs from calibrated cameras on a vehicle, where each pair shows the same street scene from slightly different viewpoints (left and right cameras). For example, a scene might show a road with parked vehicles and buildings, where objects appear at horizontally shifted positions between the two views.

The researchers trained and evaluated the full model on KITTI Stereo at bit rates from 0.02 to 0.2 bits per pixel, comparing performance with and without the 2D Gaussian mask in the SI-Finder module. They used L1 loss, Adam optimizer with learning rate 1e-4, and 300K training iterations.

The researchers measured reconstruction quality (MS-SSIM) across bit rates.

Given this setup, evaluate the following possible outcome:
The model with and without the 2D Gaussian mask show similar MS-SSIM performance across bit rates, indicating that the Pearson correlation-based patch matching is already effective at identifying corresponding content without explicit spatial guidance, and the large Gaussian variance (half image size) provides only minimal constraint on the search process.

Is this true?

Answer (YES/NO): NO